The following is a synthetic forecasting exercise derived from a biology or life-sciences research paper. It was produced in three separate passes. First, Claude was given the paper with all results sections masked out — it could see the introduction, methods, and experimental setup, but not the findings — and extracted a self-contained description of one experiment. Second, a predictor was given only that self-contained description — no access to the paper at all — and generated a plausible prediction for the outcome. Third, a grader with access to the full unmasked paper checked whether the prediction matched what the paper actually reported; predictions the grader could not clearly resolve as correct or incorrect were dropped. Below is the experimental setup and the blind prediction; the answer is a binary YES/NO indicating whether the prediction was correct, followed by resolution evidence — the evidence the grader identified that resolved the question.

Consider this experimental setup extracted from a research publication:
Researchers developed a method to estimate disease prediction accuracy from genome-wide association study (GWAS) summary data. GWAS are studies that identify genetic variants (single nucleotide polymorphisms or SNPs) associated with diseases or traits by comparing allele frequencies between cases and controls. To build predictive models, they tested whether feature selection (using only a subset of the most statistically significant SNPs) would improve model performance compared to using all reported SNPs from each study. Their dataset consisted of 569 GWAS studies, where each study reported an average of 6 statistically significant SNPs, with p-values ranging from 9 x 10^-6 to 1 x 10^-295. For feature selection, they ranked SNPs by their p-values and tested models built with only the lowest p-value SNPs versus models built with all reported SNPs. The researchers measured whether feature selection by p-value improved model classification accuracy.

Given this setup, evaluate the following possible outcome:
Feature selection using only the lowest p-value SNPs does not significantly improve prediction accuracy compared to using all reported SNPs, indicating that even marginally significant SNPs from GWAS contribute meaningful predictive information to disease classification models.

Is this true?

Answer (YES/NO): YES